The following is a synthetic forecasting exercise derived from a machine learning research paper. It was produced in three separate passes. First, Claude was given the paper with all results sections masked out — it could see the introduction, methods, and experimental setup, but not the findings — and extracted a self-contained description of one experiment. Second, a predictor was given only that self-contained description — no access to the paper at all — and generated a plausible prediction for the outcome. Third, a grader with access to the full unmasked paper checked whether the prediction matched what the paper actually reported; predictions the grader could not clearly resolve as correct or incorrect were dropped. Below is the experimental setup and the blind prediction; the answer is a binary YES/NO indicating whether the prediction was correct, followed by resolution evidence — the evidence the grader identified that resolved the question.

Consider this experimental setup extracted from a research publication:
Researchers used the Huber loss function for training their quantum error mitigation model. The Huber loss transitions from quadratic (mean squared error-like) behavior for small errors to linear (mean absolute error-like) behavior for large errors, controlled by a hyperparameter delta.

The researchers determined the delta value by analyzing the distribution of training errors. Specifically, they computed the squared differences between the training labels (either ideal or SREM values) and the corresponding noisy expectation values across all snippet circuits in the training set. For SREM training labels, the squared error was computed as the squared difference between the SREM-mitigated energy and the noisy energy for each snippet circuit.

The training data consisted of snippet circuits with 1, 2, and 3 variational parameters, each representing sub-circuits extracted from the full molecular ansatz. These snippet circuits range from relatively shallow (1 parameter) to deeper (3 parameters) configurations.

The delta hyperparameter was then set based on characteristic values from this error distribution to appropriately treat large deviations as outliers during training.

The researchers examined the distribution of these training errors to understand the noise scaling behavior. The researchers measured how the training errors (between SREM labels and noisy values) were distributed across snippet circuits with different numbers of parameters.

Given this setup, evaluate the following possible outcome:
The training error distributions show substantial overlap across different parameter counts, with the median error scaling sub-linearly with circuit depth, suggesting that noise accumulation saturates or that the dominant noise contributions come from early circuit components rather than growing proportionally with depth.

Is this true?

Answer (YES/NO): NO